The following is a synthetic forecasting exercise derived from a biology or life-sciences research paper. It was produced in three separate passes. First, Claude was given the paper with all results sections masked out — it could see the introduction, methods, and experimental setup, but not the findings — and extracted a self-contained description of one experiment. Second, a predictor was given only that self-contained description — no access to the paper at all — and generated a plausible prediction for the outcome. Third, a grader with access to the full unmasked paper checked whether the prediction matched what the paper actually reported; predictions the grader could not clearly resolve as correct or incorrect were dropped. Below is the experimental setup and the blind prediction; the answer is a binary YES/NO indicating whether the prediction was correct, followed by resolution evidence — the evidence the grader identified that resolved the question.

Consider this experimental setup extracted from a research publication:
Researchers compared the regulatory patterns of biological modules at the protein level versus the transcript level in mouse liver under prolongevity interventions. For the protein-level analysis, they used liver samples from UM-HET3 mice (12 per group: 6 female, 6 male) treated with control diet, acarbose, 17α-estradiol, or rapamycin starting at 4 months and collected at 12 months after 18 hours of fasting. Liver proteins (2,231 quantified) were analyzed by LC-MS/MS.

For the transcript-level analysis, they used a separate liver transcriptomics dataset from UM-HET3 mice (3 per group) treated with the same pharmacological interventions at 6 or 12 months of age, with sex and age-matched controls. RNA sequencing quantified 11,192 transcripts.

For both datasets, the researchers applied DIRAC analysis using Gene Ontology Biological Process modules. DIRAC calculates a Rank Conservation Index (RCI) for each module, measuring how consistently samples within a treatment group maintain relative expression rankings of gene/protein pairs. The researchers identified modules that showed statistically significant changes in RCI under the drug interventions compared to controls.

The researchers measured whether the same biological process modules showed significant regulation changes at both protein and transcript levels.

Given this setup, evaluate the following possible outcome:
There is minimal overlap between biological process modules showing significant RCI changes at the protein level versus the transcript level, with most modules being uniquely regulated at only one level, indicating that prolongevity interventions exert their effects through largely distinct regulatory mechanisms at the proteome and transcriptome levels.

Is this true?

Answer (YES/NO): YES